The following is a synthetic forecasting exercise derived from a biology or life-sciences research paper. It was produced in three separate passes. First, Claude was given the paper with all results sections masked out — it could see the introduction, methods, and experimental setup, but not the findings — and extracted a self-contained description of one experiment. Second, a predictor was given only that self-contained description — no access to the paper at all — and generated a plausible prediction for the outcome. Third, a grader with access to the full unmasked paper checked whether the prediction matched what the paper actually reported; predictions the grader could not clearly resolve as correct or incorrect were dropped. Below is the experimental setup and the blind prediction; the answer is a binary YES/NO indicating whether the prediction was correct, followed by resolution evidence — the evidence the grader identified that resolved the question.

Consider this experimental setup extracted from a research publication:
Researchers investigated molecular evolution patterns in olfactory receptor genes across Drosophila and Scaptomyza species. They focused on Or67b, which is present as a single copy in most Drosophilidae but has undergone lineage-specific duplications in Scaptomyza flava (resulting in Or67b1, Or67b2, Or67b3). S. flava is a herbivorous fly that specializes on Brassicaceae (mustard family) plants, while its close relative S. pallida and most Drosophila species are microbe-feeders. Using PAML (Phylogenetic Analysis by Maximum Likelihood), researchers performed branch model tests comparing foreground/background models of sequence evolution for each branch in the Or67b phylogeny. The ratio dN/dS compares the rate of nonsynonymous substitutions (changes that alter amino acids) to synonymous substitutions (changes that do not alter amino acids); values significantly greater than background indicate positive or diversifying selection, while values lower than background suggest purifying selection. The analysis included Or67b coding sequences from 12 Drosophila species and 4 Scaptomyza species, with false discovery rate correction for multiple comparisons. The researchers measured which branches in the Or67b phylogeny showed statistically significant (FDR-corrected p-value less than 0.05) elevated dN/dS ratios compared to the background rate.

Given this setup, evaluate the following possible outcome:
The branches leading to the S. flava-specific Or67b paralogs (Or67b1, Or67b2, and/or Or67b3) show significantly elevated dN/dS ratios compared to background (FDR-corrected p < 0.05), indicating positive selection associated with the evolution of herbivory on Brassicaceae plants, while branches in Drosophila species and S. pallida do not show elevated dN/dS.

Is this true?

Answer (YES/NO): NO